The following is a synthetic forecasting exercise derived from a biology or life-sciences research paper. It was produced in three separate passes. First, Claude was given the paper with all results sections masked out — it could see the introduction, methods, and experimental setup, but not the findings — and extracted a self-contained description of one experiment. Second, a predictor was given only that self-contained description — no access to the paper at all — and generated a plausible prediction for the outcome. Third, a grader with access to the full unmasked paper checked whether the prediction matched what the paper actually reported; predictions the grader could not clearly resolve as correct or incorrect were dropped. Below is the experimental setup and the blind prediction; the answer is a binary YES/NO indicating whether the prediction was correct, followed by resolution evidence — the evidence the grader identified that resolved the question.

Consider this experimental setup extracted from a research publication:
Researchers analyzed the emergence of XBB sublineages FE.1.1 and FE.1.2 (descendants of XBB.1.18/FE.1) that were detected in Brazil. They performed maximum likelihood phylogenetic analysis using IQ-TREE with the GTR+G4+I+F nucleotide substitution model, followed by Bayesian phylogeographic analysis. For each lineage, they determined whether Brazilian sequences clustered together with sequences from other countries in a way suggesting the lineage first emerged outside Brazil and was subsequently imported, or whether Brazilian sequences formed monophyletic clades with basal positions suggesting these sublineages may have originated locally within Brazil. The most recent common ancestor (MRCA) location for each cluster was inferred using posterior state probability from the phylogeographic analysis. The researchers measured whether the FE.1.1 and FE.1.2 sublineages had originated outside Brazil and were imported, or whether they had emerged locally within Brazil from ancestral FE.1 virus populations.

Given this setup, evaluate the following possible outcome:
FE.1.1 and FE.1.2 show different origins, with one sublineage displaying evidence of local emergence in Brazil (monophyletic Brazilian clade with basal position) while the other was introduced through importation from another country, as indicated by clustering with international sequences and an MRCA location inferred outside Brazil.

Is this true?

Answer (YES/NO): NO